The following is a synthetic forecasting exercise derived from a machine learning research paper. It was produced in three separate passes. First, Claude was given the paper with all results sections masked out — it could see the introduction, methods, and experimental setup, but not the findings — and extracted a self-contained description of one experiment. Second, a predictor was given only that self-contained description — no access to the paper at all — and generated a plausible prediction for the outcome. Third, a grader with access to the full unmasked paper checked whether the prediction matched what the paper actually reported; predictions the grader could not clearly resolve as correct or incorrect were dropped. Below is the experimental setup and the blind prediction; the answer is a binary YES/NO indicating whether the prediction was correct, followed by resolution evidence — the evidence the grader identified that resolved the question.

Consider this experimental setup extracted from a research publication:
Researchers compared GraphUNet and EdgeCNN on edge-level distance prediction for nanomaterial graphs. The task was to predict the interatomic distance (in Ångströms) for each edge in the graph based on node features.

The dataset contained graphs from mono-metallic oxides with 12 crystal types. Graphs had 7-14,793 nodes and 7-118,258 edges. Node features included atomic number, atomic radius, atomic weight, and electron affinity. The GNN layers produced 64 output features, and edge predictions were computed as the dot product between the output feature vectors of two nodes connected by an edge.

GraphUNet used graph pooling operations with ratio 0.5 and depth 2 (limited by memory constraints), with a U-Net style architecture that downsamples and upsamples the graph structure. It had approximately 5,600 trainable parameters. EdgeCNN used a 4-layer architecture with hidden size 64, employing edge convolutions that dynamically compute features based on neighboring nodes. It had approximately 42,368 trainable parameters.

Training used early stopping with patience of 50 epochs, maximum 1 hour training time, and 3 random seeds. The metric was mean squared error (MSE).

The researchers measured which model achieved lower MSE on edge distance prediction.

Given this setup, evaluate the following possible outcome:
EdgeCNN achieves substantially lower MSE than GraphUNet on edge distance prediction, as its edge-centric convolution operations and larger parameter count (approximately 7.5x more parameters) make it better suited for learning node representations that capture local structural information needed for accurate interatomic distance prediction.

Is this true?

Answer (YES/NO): YES